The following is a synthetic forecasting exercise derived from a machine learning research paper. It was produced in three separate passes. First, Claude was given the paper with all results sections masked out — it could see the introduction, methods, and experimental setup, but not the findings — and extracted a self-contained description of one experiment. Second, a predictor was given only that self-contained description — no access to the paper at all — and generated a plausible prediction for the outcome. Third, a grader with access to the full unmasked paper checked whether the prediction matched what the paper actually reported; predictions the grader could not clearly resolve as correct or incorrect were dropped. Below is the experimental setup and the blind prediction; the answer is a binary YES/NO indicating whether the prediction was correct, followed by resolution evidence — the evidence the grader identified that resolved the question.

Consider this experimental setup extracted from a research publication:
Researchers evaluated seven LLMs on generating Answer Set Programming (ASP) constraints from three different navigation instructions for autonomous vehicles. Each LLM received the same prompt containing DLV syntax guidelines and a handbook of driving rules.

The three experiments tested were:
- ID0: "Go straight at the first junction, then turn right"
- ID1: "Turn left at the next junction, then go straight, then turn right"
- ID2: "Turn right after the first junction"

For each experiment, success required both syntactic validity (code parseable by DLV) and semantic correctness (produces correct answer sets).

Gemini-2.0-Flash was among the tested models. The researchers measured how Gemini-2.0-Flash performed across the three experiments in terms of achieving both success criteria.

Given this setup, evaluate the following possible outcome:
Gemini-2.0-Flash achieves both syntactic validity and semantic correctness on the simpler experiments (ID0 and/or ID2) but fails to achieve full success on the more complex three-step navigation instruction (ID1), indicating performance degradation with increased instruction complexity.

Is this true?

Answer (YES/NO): NO